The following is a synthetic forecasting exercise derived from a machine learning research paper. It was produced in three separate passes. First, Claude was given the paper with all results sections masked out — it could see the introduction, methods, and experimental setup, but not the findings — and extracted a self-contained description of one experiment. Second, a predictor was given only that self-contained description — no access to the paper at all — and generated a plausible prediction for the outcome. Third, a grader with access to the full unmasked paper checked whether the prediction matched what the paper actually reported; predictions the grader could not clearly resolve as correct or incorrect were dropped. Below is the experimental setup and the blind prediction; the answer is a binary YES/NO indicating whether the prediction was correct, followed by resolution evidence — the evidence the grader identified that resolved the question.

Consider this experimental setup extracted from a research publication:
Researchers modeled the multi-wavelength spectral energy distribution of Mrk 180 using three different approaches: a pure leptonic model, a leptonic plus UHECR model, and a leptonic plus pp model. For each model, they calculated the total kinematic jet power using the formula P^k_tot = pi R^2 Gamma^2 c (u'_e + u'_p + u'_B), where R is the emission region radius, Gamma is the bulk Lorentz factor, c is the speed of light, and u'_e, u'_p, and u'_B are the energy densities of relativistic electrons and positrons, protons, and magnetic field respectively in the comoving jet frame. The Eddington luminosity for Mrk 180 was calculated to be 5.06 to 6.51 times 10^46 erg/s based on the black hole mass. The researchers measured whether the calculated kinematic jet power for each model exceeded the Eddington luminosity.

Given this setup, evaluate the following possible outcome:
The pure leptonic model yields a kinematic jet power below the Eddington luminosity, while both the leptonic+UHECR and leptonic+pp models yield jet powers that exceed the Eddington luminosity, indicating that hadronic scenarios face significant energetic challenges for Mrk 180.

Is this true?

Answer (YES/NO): NO